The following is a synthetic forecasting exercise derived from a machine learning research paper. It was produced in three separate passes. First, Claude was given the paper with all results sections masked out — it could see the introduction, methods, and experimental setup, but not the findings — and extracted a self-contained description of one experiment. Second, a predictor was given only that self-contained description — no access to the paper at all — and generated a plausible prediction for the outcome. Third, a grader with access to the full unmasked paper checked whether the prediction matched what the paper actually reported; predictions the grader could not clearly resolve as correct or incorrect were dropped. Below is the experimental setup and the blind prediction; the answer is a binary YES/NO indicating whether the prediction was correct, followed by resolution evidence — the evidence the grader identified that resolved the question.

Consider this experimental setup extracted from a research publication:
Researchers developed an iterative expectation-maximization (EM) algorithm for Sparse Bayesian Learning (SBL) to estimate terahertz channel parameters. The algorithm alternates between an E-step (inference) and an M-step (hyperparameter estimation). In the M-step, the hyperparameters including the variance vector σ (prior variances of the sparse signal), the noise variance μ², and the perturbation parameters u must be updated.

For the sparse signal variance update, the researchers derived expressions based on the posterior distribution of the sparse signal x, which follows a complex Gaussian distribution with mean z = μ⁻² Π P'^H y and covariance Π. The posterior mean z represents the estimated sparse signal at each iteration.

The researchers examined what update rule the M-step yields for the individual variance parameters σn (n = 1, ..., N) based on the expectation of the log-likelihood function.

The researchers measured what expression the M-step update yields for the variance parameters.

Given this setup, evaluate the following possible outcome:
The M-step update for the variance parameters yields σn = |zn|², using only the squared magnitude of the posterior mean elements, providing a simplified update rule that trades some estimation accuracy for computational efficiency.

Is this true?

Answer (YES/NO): YES